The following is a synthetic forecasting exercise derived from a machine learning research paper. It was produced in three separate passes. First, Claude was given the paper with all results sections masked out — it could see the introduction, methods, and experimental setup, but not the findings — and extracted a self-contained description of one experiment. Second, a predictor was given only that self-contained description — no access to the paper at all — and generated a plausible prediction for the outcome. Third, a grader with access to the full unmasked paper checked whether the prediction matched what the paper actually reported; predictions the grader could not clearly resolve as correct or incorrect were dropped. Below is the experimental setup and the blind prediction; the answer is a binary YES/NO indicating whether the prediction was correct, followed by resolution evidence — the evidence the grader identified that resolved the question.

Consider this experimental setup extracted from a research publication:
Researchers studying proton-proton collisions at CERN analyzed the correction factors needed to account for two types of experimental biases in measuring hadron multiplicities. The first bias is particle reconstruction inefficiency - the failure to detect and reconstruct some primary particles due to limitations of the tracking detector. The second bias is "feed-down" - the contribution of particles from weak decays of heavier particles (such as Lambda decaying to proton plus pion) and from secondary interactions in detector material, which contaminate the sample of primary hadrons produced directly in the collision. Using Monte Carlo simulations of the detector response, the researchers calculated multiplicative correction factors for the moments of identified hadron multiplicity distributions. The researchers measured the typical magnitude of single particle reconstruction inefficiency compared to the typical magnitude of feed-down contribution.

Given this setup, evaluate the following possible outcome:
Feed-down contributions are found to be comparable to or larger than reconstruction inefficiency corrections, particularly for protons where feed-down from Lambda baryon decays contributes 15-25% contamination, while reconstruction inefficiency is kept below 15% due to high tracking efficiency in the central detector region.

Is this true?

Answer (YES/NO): NO